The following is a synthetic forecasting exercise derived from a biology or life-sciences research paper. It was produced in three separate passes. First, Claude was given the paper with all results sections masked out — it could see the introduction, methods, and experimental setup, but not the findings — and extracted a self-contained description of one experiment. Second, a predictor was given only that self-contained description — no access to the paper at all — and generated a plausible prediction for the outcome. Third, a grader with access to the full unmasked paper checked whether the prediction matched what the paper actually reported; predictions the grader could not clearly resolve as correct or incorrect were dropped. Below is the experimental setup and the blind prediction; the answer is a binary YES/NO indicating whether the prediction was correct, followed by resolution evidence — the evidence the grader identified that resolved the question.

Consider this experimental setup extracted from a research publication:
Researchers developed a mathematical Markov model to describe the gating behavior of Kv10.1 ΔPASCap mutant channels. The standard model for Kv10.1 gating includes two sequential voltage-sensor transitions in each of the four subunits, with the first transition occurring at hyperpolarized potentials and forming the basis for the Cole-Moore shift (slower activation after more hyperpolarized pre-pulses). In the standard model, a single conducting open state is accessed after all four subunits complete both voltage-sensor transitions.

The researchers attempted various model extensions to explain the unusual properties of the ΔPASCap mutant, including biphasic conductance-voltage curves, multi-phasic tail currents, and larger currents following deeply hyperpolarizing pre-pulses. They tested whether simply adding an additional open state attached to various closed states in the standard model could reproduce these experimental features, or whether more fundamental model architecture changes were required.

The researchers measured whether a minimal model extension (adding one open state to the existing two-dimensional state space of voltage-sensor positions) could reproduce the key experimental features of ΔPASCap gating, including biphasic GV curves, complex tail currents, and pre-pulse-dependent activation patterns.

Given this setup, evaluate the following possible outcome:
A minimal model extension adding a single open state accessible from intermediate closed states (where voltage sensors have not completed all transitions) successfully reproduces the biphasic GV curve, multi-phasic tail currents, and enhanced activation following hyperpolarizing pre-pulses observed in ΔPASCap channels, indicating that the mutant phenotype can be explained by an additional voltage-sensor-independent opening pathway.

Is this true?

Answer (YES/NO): NO